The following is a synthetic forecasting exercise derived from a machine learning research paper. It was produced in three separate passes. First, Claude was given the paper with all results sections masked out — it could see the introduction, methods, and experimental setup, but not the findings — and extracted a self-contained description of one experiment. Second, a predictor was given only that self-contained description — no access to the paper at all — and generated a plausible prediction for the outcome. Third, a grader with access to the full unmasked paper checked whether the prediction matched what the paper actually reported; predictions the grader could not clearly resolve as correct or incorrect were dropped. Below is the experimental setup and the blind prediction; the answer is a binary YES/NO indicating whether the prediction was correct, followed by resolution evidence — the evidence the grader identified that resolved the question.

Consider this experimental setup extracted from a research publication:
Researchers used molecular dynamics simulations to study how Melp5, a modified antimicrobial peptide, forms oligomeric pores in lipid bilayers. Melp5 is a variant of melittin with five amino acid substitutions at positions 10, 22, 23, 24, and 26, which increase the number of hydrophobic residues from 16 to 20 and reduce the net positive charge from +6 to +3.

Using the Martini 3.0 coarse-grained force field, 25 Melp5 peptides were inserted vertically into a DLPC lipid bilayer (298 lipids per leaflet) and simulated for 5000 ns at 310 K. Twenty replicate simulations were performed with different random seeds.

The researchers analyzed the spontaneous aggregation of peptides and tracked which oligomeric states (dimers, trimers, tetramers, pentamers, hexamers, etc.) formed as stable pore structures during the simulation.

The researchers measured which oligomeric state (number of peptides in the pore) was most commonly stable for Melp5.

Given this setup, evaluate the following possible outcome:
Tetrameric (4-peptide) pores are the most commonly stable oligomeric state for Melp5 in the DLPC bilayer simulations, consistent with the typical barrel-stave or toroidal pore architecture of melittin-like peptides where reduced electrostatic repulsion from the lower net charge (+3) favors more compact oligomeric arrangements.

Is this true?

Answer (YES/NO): NO